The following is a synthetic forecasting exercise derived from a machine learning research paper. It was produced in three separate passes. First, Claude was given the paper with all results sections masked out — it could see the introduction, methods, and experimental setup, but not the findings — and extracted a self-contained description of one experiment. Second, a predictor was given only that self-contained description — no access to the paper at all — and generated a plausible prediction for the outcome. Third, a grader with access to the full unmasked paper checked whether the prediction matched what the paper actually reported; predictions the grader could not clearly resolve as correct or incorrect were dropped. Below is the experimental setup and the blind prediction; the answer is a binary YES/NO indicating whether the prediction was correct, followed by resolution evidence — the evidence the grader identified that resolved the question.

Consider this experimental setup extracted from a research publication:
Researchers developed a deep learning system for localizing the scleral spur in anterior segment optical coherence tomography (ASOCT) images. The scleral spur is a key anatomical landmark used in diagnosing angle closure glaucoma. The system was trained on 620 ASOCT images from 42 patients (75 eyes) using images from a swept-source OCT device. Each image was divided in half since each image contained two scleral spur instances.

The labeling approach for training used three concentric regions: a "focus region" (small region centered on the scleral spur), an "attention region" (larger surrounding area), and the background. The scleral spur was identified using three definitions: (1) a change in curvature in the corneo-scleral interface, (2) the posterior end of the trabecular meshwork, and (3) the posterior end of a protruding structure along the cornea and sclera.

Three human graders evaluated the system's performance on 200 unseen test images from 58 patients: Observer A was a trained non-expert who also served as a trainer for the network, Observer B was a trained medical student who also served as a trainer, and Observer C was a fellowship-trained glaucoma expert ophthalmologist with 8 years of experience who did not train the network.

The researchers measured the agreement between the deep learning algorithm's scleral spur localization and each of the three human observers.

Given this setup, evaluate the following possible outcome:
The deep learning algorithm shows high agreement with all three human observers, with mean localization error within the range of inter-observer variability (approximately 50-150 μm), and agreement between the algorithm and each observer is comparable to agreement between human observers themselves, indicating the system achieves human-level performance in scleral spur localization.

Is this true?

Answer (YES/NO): YES